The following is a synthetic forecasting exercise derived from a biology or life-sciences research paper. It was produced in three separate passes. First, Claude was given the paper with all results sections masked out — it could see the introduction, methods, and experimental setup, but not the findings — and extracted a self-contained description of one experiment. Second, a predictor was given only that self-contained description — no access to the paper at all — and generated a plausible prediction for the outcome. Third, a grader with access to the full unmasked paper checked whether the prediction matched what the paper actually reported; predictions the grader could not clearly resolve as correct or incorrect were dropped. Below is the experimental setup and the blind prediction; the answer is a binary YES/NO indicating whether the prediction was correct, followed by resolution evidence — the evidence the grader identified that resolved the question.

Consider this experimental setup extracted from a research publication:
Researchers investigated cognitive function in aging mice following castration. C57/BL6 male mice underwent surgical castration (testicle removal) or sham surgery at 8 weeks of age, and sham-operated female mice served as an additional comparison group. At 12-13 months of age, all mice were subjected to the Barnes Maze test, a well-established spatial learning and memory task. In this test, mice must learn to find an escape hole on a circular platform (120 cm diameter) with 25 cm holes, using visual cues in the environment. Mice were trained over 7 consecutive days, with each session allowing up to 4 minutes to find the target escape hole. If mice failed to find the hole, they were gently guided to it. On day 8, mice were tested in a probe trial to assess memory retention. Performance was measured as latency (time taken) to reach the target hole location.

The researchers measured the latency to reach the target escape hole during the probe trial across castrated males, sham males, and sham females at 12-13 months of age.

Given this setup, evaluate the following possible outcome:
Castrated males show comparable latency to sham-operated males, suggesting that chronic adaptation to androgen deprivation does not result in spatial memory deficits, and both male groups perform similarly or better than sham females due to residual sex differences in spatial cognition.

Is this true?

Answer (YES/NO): NO